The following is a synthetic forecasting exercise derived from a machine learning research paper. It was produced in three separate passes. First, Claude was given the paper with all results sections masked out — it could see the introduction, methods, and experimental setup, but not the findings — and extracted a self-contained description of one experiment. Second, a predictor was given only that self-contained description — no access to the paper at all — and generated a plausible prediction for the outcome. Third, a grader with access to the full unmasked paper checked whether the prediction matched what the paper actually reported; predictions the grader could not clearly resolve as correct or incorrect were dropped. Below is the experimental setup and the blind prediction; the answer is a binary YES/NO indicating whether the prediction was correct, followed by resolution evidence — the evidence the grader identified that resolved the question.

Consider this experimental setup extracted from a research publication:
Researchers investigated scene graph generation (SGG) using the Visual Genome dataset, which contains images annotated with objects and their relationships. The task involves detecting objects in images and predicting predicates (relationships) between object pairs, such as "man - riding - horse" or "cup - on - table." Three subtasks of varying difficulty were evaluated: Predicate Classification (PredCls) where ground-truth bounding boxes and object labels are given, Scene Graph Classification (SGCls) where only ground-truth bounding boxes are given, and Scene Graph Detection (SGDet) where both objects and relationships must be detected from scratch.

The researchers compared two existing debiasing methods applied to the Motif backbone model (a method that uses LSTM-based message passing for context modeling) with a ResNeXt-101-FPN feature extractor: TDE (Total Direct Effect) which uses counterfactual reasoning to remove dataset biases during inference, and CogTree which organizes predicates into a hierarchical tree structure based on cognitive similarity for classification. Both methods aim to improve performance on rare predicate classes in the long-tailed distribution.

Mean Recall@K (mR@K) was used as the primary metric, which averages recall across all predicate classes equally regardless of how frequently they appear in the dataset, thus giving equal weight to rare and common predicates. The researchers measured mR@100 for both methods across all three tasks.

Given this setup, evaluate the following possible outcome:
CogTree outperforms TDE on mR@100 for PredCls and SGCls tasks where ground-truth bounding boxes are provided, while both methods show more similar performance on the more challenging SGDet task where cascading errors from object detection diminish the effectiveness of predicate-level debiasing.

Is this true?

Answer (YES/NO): NO